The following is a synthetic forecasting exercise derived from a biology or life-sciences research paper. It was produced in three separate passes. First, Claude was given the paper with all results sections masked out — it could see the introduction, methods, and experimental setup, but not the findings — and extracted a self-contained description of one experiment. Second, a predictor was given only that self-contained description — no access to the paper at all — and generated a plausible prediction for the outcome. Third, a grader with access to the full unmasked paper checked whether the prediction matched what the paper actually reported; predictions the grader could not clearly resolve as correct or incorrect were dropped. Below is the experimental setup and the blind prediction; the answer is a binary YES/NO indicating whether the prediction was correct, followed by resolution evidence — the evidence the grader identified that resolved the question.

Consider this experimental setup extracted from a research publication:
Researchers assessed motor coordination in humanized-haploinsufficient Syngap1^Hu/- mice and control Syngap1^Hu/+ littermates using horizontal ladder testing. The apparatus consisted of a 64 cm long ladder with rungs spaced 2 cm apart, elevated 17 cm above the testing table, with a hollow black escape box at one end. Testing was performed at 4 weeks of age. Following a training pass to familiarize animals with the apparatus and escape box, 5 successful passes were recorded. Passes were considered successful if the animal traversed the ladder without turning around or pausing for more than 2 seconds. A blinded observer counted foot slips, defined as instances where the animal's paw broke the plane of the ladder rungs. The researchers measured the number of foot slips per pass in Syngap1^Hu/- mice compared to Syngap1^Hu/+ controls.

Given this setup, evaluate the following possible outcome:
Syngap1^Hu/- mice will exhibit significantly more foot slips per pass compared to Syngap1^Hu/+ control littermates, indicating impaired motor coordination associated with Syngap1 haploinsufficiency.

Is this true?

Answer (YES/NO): NO